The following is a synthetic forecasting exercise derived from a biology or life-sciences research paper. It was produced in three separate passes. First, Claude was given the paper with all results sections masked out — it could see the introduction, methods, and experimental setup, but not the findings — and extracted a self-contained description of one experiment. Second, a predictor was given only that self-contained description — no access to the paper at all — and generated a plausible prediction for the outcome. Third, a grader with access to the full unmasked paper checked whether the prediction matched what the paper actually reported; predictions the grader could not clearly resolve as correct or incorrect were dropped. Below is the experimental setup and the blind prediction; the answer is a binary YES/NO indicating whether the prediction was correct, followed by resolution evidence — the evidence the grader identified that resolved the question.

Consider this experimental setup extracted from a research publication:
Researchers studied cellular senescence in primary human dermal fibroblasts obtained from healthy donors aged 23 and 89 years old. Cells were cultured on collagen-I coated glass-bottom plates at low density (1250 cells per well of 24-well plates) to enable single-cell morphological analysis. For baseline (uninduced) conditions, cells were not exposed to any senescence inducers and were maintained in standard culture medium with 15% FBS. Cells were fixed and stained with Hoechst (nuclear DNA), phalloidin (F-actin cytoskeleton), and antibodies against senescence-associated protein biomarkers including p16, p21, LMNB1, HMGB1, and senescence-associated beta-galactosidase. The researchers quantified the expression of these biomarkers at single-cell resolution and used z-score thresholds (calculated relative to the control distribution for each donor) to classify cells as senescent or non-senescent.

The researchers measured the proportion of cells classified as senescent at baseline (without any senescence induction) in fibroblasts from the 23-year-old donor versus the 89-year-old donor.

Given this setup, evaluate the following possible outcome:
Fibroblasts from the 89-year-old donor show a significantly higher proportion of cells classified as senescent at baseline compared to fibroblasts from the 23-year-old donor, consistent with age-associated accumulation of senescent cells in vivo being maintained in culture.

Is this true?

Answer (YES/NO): NO